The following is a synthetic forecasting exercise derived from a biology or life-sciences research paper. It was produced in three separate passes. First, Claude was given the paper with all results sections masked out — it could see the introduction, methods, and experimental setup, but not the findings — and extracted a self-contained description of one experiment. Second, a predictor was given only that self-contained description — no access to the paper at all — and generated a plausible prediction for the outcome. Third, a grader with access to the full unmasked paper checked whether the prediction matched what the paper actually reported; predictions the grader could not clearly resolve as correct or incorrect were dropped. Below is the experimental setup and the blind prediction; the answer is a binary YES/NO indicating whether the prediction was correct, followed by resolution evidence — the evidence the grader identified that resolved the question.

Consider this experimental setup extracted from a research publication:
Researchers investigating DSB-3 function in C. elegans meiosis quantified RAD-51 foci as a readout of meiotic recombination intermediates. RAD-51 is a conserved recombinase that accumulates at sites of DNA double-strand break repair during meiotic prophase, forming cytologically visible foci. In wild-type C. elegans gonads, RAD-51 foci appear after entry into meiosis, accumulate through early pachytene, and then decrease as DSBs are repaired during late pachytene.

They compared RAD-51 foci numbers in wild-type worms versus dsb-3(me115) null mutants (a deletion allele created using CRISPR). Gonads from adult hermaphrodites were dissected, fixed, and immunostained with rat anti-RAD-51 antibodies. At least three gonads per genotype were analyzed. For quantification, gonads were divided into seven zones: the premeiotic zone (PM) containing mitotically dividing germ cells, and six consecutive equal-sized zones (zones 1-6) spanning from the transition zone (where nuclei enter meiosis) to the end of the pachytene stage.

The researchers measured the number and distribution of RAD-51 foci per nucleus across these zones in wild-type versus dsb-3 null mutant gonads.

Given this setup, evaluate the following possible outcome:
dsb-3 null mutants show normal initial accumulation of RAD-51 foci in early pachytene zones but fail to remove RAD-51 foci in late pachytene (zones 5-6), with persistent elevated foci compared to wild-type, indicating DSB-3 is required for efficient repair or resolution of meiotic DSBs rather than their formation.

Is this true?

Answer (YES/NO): NO